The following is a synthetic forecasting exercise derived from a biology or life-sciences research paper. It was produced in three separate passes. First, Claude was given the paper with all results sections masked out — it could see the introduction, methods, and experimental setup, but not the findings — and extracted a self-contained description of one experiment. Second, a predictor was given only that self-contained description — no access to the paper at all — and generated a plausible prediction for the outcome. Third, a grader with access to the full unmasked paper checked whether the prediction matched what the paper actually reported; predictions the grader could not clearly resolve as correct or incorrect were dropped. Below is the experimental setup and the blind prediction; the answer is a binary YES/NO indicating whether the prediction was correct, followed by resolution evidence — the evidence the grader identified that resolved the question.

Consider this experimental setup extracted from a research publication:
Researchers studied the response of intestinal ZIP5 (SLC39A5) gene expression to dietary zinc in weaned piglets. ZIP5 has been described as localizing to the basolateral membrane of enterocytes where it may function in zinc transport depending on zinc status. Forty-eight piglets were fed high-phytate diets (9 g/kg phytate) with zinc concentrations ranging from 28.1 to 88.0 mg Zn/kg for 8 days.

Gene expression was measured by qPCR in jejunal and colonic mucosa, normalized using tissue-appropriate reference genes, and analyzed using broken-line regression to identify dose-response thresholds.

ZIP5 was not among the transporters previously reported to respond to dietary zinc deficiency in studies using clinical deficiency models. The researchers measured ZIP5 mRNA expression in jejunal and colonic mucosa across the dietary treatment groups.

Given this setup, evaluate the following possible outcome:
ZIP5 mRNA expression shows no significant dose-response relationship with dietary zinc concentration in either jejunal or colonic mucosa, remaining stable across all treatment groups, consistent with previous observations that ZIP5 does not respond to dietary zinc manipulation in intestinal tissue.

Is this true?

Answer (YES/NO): NO